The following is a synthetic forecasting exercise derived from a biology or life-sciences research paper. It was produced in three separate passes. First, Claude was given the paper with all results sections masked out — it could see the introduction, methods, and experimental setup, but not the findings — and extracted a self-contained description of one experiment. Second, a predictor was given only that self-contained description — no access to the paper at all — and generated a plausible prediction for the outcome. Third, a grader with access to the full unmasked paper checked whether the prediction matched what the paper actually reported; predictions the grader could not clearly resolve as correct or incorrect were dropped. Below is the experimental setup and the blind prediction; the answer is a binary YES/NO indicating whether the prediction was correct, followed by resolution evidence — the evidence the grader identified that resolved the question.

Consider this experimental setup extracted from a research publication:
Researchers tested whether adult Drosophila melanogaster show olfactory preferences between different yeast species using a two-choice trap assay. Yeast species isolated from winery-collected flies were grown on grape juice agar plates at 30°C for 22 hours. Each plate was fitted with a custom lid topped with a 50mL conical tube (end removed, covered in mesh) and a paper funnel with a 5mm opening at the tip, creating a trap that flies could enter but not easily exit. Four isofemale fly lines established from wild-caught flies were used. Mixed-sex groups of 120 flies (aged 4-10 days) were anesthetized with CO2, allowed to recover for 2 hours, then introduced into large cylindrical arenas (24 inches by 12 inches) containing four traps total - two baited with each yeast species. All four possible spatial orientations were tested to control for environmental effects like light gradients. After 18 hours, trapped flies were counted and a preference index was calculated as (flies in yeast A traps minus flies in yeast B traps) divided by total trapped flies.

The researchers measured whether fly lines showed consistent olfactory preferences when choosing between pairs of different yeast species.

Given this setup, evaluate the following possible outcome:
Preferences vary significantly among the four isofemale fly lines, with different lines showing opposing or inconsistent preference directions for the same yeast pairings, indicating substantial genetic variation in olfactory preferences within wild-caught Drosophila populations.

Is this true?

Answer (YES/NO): YES